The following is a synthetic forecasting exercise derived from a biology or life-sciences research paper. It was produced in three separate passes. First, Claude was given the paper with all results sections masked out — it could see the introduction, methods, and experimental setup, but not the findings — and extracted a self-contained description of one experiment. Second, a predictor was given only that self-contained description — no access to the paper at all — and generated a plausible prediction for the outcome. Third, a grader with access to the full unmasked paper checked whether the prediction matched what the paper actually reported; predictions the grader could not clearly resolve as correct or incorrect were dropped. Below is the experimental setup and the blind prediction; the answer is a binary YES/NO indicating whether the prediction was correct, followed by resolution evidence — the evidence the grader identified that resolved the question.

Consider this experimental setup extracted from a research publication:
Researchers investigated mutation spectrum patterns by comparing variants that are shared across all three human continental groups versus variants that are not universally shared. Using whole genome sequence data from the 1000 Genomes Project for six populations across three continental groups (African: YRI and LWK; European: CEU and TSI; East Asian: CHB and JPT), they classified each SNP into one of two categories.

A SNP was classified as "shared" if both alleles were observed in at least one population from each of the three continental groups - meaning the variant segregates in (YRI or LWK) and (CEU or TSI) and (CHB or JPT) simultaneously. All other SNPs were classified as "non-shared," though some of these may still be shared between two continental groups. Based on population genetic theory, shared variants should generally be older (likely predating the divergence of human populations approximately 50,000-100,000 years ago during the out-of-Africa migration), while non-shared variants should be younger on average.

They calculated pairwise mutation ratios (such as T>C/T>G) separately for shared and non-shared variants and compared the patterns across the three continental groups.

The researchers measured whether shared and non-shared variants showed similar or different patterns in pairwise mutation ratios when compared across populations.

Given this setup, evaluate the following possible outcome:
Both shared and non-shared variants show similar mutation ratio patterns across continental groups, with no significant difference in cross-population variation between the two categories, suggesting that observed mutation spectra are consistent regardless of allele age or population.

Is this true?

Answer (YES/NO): NO